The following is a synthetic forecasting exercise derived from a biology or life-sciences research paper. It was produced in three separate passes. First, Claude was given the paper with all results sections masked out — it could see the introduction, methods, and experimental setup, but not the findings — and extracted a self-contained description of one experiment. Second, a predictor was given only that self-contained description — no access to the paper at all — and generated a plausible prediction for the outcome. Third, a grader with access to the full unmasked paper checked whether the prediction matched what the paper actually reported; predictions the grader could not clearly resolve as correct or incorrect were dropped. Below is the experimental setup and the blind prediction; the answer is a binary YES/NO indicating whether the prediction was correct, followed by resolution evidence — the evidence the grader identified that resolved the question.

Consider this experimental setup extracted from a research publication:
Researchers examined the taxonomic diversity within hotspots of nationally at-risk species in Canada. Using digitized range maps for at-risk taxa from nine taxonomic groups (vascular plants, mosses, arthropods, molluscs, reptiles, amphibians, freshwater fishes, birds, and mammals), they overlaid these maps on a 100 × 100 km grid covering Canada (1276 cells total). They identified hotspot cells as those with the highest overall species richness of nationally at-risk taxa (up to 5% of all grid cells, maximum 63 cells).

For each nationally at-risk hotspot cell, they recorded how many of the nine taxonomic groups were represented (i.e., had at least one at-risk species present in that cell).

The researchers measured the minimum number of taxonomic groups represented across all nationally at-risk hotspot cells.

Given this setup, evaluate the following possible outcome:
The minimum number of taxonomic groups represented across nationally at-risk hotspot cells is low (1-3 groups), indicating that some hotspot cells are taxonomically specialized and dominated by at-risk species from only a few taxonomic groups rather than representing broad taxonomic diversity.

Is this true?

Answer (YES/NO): NO